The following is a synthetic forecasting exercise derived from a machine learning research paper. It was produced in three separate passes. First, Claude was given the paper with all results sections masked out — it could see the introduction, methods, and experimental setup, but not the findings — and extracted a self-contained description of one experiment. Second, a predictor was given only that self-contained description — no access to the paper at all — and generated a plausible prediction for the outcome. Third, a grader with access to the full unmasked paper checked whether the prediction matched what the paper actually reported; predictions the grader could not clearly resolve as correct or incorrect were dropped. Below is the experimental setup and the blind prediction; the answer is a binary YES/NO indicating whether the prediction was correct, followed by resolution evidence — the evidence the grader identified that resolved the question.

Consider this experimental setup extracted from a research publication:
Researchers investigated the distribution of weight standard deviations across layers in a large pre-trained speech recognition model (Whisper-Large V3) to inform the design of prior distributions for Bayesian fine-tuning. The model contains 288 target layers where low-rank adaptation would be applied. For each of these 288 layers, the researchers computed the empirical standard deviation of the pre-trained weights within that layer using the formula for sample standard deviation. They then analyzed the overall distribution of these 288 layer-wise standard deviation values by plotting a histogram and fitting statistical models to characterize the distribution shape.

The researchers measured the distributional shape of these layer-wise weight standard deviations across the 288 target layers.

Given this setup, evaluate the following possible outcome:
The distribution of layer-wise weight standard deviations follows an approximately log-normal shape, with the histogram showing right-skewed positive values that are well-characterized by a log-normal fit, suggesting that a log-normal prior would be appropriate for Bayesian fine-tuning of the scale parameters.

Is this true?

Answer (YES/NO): NO